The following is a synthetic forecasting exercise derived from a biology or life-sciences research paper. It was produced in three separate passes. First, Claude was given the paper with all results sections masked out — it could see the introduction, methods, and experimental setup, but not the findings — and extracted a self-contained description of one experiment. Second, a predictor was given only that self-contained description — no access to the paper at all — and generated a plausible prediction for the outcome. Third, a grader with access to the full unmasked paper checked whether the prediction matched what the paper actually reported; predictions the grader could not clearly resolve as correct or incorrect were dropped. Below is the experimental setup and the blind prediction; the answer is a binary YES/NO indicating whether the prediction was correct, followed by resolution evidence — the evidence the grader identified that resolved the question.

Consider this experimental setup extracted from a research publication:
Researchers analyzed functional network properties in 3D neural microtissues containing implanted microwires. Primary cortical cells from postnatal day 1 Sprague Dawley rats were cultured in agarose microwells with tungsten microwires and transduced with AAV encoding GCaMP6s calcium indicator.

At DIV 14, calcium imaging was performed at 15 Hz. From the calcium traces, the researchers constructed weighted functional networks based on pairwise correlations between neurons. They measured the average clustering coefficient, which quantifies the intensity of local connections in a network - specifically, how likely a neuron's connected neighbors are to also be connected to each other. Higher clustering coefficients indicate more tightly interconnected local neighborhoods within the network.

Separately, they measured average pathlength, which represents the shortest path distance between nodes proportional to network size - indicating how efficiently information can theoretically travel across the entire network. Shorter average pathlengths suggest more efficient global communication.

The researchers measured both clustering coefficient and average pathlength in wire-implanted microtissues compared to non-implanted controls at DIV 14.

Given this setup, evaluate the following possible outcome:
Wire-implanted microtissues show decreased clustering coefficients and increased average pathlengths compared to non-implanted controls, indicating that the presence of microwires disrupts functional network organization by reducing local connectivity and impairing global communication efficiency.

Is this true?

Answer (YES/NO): NO